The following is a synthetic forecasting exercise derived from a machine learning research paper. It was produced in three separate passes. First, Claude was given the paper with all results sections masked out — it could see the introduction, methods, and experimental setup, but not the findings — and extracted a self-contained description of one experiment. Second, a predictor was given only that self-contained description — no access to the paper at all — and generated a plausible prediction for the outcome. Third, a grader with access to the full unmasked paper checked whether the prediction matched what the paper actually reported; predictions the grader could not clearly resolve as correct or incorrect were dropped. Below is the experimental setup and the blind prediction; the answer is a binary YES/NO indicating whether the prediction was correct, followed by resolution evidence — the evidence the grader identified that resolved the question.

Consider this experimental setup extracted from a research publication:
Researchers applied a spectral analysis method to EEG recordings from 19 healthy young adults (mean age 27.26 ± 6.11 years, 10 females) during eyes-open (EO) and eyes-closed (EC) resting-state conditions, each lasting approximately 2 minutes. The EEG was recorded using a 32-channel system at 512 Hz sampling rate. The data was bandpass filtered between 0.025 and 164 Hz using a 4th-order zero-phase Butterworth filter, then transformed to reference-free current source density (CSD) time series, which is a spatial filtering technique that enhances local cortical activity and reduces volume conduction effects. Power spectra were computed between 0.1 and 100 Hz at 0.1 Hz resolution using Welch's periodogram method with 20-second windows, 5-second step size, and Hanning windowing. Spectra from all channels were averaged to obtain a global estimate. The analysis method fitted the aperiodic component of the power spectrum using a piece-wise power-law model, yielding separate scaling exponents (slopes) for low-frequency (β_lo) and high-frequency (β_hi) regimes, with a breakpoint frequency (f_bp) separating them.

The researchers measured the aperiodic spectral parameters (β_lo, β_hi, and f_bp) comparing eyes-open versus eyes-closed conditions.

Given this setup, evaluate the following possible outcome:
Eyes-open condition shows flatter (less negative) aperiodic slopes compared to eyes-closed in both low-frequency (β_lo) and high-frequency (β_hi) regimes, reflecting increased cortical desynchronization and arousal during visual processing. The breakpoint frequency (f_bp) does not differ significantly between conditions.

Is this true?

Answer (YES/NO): NO